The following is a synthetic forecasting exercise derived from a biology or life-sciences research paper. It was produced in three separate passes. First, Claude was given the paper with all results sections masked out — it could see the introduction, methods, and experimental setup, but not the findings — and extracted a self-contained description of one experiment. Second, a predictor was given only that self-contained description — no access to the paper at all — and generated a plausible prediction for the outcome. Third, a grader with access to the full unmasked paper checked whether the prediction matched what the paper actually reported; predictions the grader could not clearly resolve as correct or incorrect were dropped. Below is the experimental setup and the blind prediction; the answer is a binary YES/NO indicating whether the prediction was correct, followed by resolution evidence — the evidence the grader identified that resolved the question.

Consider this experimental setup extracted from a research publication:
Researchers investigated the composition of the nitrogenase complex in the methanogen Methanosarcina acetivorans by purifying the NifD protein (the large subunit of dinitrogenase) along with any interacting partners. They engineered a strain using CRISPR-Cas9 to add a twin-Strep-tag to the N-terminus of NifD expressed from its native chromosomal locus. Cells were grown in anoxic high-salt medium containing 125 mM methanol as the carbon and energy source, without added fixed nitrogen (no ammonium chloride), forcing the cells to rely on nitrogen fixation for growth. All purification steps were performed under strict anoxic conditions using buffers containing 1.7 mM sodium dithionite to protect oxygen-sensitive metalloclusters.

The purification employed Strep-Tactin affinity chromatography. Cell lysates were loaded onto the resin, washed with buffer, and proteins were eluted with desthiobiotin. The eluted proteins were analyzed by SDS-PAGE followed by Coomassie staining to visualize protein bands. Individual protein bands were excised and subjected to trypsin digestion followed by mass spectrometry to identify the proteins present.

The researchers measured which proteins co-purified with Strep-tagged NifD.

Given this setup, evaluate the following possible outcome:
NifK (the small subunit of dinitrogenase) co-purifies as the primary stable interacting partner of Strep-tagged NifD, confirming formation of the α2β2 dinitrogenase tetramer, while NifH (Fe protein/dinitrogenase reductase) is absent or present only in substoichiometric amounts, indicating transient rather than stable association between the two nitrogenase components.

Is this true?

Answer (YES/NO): NO